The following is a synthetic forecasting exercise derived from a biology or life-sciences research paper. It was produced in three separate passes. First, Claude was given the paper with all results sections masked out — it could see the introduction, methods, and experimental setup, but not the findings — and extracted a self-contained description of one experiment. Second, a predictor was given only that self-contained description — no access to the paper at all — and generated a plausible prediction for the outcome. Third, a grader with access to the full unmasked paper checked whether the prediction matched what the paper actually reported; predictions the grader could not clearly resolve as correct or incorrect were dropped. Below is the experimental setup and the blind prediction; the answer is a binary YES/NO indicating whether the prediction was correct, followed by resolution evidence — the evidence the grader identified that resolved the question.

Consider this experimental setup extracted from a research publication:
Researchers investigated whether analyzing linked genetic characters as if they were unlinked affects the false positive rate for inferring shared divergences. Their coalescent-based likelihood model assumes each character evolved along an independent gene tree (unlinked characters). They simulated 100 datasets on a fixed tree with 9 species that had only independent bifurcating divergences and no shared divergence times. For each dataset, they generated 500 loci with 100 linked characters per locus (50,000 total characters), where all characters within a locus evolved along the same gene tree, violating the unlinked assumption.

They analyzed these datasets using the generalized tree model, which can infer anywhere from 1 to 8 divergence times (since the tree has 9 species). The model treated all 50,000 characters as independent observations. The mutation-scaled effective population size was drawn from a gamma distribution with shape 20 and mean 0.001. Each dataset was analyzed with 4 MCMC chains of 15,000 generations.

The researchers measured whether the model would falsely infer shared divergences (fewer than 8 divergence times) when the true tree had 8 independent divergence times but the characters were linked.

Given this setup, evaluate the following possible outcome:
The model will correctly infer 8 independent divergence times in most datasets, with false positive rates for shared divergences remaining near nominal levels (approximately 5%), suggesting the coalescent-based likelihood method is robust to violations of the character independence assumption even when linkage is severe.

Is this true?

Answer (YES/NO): YES